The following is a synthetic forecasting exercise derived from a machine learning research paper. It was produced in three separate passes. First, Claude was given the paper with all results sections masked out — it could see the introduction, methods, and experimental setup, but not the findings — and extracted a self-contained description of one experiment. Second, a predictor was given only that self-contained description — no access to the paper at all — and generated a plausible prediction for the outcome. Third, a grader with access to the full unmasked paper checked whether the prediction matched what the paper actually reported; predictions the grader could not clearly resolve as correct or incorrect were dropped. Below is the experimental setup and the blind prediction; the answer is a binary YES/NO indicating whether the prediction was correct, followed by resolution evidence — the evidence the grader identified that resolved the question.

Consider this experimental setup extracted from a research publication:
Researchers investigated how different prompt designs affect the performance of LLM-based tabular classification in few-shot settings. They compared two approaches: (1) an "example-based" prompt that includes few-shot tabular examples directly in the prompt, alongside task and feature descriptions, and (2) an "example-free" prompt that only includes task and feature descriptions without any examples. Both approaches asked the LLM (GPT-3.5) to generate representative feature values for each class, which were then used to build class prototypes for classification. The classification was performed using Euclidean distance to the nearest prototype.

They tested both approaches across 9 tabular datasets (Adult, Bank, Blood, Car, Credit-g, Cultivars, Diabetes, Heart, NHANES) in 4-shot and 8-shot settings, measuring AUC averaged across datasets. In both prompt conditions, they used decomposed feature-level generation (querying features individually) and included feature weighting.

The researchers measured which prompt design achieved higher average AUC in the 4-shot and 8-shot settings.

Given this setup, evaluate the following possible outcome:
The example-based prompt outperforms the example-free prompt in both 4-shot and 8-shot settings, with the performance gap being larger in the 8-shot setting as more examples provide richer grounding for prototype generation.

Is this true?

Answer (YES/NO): NO